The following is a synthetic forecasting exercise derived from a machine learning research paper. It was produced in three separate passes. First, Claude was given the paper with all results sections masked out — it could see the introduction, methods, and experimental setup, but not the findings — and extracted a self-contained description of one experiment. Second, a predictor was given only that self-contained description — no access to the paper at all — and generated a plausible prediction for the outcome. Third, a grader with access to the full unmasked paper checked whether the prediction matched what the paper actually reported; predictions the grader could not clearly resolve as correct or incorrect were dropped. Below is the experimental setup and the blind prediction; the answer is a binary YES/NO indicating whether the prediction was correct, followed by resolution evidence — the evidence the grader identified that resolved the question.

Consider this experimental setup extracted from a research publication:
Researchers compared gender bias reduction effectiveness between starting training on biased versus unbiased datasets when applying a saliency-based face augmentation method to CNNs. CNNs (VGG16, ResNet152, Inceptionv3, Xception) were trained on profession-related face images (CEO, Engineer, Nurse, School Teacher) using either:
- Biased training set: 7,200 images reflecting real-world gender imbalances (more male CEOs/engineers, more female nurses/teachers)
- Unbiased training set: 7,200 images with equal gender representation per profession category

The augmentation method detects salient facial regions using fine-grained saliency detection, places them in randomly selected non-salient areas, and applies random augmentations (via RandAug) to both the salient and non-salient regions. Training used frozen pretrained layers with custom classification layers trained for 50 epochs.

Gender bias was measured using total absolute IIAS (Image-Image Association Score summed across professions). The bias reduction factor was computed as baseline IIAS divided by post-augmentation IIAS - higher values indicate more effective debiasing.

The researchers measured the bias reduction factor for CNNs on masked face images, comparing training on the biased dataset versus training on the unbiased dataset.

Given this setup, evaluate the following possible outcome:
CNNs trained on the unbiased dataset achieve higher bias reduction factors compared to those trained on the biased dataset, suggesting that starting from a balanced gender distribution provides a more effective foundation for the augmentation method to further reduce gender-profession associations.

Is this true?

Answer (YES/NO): NO